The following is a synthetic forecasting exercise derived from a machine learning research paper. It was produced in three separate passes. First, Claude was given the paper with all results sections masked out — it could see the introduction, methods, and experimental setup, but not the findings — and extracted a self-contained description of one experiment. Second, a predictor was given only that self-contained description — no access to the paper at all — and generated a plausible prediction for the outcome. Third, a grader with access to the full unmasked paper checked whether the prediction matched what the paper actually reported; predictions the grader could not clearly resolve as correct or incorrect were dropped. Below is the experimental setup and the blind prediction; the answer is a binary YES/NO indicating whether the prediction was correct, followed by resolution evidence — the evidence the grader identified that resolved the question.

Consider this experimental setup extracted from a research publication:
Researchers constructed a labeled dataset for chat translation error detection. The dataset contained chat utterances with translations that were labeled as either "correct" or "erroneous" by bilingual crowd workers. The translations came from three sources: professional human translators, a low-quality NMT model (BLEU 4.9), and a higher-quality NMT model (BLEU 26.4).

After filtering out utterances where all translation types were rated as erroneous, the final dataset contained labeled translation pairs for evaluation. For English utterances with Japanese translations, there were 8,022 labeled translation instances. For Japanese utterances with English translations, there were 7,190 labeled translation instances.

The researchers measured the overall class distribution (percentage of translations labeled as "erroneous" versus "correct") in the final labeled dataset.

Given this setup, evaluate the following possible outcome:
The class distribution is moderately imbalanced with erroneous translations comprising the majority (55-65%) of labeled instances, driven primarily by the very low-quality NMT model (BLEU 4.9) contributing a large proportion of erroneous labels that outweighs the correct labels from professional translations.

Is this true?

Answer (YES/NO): NO